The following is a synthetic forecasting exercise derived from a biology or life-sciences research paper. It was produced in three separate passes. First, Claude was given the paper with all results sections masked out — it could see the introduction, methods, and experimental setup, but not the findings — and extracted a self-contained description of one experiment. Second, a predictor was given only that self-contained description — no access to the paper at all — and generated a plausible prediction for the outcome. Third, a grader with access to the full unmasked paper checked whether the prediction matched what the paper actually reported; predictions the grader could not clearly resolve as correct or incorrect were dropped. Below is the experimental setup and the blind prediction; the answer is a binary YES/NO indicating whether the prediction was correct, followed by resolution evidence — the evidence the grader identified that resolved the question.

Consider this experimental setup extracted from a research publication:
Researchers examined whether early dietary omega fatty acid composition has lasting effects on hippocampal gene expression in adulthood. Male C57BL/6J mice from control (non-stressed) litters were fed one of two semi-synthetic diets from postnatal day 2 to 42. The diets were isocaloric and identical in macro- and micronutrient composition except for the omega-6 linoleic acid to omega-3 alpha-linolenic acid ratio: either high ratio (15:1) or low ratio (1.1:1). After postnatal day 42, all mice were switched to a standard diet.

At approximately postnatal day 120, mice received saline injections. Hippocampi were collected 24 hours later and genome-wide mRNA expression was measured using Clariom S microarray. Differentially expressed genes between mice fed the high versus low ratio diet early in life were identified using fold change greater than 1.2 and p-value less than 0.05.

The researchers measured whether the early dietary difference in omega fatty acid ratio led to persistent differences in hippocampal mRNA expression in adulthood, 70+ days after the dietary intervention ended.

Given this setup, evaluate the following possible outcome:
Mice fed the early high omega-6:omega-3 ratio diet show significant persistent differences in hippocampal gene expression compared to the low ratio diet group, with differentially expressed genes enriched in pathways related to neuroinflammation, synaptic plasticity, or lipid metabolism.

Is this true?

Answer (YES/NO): YES